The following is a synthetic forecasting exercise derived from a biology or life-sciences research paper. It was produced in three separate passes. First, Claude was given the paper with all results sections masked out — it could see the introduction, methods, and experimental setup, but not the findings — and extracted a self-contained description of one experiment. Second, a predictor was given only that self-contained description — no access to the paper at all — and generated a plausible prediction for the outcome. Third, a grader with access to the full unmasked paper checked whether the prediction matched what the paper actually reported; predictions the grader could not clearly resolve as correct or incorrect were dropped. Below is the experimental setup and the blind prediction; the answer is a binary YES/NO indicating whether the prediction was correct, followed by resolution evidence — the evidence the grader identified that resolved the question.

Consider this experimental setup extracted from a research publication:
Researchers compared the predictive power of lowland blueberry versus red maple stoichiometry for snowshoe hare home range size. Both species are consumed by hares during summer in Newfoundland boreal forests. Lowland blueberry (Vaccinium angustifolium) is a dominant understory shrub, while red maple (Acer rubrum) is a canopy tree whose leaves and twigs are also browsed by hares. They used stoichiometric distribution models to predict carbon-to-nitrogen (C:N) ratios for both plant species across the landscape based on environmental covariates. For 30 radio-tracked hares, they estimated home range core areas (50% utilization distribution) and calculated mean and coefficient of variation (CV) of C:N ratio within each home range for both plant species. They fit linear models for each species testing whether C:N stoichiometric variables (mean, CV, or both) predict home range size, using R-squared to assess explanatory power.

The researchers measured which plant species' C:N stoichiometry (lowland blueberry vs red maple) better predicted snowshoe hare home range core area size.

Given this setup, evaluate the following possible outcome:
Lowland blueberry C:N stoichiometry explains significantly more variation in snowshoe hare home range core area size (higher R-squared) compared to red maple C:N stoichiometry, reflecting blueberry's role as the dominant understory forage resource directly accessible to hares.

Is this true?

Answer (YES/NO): YES